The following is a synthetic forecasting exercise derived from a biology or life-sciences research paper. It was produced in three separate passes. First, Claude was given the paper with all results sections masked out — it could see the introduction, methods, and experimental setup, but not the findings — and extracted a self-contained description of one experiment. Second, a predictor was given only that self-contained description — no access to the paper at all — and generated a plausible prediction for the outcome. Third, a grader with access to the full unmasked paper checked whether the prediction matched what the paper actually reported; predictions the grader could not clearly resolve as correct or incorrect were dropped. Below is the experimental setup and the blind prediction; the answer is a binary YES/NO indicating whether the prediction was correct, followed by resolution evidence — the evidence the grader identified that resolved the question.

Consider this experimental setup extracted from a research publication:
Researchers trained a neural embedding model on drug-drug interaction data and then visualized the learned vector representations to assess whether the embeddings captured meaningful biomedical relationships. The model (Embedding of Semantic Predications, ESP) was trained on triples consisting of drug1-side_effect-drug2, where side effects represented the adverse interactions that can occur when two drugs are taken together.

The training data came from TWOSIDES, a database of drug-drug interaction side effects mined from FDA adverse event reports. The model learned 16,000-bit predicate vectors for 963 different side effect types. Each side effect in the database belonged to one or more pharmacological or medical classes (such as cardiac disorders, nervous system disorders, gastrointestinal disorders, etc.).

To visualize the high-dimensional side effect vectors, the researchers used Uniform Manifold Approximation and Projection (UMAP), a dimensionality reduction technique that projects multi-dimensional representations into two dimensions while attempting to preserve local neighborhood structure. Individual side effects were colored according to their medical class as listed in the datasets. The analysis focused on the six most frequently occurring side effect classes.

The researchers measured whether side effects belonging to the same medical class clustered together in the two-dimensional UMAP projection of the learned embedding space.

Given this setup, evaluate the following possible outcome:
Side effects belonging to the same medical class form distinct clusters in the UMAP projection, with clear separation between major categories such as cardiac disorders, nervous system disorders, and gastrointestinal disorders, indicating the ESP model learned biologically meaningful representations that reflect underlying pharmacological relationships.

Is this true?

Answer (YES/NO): NO